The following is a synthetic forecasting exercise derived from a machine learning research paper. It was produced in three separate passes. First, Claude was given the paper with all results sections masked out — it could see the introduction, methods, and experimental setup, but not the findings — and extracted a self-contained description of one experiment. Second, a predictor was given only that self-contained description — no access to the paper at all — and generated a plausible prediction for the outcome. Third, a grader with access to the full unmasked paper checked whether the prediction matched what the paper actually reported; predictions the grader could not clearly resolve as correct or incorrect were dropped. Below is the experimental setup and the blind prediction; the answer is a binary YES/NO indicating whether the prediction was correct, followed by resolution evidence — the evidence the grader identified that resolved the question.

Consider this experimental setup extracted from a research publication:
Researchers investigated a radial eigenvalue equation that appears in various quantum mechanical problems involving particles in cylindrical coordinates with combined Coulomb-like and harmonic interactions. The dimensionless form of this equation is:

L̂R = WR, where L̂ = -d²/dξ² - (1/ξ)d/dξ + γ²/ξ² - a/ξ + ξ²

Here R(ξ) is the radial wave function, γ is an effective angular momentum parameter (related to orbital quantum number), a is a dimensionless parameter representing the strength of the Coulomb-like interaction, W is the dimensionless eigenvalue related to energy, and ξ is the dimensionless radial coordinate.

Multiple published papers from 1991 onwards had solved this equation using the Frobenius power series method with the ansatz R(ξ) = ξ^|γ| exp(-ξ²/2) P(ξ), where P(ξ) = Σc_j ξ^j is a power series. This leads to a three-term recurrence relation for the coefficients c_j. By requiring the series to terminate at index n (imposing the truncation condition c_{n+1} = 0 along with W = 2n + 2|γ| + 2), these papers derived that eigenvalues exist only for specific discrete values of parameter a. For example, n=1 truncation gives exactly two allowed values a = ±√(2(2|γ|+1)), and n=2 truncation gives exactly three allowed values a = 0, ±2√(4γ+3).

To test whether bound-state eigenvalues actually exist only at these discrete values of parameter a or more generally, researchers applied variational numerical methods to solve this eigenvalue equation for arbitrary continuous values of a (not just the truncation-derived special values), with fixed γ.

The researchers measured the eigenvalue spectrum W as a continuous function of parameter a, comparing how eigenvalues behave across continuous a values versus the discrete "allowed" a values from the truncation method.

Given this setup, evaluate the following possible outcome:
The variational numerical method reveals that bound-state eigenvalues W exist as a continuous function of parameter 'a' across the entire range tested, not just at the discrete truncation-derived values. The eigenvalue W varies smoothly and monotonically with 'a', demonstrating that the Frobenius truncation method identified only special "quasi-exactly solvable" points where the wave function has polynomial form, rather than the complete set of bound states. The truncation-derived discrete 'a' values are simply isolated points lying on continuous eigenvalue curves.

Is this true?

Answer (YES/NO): YES